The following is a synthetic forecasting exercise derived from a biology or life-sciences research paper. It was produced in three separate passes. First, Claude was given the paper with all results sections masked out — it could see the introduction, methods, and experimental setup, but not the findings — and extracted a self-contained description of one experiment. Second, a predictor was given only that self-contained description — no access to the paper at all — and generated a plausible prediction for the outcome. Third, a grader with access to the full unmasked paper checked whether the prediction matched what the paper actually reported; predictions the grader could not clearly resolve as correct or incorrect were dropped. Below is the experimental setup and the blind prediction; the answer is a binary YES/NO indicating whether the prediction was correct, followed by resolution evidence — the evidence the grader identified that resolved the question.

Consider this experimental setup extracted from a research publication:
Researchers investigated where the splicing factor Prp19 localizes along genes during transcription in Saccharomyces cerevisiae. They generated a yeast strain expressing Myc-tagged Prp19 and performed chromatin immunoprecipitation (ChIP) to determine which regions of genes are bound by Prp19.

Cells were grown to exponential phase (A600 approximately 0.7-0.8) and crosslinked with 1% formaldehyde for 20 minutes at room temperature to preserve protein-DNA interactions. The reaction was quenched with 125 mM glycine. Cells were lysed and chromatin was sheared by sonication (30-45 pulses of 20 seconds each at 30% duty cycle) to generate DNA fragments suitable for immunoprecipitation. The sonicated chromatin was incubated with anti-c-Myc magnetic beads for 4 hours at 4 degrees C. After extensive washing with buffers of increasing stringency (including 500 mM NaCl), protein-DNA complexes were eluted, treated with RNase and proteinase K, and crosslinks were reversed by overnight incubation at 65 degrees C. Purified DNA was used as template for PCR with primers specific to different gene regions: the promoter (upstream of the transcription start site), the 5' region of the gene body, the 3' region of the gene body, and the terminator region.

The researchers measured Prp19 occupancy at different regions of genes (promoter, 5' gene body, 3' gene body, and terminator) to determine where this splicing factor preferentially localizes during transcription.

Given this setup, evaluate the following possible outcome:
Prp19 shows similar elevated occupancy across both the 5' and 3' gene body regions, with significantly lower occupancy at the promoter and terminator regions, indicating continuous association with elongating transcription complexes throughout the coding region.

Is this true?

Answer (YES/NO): NO